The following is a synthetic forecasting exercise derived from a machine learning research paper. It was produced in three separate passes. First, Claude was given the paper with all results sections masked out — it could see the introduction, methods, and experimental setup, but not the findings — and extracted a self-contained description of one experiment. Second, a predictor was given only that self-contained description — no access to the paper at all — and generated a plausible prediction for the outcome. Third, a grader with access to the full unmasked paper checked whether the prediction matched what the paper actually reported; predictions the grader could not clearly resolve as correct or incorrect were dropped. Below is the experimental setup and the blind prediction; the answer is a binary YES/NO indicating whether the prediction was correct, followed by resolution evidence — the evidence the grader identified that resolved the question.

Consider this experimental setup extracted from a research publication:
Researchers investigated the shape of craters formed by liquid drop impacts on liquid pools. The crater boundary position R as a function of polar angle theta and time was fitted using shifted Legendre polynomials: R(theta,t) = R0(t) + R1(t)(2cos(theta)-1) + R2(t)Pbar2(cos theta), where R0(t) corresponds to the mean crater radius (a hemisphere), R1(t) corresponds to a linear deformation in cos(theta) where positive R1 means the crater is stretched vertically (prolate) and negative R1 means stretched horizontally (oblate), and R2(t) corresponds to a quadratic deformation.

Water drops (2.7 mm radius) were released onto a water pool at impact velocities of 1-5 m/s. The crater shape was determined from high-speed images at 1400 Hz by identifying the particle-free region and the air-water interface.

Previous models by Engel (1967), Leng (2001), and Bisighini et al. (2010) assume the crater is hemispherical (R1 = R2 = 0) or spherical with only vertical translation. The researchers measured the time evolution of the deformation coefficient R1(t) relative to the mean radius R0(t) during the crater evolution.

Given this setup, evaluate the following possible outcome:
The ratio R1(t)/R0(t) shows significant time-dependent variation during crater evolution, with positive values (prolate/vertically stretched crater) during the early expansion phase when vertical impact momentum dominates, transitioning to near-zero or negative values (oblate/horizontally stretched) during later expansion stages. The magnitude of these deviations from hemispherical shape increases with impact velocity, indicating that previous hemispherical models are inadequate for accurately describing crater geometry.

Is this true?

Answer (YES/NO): NO